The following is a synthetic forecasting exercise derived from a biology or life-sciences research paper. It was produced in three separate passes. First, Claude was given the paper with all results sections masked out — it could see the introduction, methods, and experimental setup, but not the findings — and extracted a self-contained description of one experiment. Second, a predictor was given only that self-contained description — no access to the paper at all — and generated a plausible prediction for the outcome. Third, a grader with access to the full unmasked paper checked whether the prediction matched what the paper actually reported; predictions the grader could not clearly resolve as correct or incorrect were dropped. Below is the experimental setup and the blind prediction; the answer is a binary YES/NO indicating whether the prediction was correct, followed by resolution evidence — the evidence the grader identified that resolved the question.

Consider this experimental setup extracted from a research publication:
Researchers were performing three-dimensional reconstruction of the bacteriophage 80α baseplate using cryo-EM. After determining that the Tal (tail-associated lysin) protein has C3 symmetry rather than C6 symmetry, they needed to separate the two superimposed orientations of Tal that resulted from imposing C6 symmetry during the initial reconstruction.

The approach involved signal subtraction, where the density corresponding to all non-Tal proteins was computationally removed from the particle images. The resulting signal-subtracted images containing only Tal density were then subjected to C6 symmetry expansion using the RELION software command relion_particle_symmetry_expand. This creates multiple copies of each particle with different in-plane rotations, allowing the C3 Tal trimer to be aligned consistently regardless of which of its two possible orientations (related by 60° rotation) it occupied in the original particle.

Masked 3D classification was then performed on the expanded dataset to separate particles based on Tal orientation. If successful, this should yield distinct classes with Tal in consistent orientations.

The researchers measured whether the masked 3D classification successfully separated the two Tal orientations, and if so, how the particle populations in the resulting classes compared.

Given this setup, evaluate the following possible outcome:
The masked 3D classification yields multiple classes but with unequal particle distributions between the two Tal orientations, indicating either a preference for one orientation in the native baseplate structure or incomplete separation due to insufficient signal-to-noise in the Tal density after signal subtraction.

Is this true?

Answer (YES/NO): YES